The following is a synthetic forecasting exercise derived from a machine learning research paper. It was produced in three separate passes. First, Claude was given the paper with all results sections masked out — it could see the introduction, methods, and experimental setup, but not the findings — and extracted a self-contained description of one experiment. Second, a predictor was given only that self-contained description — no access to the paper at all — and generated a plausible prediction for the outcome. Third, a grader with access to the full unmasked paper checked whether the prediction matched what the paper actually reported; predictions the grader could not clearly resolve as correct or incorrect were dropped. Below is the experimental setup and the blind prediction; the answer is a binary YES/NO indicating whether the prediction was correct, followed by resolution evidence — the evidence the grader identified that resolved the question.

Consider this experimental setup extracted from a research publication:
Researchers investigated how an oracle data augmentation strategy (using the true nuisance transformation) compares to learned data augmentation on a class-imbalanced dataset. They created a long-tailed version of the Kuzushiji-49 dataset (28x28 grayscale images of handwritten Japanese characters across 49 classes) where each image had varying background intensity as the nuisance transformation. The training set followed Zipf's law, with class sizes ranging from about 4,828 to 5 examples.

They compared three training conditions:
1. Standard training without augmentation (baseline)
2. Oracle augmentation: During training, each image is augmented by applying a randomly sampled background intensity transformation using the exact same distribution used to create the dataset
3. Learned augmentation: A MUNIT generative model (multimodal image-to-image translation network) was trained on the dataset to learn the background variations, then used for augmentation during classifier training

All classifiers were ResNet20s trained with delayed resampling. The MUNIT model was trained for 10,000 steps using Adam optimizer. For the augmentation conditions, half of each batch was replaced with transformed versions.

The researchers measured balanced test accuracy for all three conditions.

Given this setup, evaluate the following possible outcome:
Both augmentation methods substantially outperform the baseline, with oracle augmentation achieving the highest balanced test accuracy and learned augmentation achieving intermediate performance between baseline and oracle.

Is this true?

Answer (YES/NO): NO